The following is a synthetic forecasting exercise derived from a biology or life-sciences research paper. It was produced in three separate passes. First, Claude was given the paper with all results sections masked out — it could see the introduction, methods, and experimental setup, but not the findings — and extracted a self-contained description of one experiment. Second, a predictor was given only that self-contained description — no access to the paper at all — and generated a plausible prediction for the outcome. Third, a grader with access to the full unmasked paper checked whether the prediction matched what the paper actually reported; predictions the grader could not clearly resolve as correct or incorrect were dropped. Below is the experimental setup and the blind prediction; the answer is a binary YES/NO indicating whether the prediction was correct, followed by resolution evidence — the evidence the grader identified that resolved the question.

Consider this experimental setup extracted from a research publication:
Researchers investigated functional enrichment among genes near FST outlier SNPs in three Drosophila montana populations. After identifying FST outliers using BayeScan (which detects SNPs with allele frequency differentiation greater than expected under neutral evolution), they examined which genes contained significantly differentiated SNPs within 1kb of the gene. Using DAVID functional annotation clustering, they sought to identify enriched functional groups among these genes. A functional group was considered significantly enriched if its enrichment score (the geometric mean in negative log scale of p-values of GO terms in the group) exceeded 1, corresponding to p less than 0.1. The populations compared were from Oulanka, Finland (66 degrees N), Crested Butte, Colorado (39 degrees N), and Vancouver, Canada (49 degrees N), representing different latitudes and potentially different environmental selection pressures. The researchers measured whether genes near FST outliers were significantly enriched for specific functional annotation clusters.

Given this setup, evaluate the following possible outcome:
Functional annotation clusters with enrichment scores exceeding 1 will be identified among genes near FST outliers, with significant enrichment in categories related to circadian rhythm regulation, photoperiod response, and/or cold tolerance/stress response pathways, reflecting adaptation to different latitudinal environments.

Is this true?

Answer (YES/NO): NO